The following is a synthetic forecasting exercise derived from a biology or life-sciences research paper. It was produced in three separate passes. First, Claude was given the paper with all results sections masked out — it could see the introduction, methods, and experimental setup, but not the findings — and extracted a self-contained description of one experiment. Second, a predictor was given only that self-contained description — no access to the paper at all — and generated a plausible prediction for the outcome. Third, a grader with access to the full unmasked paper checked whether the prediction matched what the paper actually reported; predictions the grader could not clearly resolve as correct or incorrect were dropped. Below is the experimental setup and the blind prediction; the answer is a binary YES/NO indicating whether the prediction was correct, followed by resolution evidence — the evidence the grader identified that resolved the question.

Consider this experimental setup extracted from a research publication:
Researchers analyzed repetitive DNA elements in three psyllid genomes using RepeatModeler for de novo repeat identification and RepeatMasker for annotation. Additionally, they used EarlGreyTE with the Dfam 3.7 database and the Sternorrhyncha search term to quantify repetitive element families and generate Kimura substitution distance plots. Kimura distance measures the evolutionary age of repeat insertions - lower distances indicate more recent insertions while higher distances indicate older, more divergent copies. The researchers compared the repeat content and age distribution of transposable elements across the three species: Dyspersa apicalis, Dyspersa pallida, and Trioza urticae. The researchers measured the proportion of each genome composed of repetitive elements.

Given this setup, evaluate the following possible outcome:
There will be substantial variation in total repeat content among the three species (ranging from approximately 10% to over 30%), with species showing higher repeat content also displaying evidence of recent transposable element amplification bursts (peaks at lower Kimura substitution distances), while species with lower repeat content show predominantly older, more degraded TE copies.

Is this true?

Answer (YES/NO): NO